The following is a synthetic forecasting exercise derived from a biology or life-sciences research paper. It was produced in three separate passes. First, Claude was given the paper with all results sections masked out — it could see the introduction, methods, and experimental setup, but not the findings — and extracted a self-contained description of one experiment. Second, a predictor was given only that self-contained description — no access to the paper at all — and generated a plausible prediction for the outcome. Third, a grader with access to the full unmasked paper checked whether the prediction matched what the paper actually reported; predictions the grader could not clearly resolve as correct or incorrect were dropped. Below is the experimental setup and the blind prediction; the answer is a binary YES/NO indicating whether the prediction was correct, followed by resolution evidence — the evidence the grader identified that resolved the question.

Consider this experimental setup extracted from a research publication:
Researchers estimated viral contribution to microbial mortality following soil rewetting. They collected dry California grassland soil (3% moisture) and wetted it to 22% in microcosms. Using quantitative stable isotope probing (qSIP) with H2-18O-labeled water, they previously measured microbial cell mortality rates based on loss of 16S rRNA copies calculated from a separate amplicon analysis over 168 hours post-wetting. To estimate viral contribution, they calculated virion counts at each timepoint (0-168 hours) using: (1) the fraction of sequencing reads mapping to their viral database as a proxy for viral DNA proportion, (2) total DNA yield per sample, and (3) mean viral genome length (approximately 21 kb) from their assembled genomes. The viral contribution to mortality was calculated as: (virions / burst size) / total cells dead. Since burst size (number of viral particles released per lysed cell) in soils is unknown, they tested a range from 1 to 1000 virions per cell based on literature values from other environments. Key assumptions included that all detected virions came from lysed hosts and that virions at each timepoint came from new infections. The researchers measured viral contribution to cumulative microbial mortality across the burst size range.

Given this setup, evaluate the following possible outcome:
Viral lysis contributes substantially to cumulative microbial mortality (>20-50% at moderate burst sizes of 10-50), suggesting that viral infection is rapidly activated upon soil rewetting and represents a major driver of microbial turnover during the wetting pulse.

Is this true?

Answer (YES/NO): NO